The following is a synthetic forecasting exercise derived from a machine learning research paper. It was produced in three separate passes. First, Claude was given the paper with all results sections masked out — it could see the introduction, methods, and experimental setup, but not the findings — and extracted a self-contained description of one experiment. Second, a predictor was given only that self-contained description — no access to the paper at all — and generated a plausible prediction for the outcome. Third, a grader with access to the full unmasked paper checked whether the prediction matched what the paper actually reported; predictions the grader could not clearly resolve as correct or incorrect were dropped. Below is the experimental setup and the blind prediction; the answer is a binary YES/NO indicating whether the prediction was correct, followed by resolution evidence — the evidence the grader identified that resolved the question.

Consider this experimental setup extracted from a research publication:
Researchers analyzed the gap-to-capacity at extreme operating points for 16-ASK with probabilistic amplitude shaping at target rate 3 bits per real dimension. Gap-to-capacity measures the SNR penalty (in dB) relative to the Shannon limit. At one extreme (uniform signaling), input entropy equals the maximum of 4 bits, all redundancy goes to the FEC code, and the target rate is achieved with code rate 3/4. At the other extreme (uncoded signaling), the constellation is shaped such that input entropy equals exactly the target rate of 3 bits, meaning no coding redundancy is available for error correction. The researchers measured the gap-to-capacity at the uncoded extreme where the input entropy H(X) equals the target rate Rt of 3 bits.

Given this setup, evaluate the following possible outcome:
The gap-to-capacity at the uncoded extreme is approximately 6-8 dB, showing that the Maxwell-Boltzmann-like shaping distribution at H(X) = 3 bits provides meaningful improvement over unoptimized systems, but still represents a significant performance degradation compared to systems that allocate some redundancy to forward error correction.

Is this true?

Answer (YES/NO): NO